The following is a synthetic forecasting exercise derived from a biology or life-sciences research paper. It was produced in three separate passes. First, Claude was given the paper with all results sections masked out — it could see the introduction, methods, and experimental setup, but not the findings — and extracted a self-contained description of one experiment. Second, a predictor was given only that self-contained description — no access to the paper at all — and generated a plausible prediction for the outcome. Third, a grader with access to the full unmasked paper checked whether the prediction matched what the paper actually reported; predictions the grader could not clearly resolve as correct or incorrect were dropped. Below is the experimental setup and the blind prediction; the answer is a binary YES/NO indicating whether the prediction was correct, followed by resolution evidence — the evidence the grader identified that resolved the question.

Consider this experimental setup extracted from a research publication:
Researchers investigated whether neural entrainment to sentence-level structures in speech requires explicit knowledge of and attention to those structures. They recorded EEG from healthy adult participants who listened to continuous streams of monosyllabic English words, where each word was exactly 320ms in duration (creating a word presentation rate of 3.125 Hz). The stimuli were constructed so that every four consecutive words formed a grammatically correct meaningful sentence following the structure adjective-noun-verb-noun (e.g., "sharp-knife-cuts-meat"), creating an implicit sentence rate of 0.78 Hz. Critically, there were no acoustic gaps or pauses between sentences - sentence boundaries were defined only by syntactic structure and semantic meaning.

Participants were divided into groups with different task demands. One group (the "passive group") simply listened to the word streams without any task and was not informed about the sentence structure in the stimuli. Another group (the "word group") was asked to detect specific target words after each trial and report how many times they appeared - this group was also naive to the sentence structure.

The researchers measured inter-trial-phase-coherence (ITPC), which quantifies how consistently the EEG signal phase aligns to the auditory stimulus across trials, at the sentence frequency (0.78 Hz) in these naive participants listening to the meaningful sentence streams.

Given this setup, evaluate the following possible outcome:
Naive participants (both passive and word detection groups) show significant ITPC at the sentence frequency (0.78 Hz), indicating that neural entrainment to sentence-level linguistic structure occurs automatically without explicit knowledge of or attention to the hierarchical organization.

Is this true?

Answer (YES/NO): YES